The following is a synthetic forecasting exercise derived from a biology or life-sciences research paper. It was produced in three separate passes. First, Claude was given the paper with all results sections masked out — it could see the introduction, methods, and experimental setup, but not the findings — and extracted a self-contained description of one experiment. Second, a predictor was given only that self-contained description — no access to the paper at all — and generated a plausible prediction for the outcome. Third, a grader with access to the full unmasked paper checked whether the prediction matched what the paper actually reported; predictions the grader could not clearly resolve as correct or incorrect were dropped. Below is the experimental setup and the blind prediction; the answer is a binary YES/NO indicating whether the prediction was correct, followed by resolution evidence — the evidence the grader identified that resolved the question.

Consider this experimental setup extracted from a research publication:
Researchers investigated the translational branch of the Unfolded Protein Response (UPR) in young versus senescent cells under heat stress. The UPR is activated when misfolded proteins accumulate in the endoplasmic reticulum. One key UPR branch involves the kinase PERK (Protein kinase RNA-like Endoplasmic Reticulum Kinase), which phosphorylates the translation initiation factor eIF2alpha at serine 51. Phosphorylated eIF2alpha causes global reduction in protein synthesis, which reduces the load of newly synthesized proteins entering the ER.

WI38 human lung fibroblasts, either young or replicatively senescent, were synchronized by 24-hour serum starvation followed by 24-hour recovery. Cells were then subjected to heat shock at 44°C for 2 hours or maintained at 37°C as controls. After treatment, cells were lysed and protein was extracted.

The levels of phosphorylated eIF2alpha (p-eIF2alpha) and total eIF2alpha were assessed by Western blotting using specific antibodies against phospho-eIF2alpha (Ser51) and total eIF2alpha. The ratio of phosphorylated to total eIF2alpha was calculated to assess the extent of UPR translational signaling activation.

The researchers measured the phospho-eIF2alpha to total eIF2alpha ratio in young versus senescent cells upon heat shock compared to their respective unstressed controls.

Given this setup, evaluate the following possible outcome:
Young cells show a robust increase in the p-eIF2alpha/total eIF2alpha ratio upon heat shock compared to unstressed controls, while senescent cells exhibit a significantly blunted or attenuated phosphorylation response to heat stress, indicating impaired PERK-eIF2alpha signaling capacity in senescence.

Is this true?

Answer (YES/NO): NO